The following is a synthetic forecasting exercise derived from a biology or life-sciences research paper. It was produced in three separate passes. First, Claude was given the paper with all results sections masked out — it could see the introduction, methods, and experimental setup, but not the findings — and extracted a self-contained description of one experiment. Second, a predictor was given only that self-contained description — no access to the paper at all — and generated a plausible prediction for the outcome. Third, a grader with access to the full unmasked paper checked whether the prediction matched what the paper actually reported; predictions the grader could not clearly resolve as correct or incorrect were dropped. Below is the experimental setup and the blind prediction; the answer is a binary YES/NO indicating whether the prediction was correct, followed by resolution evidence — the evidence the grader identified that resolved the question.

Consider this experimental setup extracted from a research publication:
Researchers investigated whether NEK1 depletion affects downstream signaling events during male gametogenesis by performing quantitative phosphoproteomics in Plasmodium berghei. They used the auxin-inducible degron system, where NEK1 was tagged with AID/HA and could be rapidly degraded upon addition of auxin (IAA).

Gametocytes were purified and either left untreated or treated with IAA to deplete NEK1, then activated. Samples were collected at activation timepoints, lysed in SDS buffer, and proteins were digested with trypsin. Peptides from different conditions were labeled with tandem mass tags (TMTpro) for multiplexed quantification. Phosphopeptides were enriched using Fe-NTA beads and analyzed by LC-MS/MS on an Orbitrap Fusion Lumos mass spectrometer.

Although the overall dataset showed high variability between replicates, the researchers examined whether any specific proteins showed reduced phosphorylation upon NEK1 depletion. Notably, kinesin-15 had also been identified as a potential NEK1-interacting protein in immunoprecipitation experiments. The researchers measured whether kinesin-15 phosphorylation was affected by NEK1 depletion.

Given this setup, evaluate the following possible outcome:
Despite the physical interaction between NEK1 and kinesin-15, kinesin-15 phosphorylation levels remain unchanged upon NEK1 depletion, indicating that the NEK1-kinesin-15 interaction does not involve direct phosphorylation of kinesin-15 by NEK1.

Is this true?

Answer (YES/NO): NO